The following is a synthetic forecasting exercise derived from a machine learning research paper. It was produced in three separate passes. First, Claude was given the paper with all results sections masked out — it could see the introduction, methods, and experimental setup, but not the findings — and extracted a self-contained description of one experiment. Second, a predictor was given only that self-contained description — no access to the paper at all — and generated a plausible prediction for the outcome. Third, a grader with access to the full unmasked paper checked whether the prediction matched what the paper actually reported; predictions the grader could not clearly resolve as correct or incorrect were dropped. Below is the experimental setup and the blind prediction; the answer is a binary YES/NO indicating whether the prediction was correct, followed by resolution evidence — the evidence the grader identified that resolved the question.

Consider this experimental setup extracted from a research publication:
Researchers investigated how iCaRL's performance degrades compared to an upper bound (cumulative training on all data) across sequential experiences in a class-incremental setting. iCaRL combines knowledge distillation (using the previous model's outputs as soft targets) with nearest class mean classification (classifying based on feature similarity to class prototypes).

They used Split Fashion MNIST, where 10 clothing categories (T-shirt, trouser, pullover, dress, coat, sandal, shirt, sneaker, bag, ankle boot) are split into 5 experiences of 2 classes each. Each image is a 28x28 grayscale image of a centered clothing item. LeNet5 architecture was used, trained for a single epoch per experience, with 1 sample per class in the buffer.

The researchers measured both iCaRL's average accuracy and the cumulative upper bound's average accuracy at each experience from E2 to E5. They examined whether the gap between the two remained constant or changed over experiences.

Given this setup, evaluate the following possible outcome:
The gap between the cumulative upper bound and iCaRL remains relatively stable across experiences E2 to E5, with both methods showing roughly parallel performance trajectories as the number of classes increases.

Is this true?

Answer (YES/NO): NO